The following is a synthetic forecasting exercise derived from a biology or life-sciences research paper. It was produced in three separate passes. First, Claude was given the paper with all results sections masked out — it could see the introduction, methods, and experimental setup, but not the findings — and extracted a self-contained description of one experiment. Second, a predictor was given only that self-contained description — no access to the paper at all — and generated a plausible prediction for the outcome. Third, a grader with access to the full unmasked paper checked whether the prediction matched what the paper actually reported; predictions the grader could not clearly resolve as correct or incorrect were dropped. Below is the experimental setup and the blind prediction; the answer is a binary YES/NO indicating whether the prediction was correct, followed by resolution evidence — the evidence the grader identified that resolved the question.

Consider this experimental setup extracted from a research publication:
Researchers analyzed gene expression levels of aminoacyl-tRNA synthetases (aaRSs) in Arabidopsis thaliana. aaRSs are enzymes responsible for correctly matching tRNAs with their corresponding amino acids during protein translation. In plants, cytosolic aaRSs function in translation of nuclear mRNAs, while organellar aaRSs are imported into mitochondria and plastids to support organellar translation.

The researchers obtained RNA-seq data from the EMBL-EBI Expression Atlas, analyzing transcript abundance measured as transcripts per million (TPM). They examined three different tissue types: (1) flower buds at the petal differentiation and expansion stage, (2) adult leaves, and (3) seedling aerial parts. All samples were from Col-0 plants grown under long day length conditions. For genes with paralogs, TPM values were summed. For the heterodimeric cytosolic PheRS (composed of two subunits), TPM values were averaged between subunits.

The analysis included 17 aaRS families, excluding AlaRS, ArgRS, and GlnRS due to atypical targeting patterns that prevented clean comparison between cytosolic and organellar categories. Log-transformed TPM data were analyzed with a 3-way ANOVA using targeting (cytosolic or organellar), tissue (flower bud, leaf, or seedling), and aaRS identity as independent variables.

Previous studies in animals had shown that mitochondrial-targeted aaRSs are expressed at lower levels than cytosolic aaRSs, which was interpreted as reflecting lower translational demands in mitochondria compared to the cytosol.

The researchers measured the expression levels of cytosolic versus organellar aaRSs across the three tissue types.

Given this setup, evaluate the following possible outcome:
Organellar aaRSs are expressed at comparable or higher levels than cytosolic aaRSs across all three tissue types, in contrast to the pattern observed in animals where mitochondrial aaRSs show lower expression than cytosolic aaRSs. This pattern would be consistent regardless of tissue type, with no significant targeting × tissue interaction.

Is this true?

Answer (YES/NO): NO